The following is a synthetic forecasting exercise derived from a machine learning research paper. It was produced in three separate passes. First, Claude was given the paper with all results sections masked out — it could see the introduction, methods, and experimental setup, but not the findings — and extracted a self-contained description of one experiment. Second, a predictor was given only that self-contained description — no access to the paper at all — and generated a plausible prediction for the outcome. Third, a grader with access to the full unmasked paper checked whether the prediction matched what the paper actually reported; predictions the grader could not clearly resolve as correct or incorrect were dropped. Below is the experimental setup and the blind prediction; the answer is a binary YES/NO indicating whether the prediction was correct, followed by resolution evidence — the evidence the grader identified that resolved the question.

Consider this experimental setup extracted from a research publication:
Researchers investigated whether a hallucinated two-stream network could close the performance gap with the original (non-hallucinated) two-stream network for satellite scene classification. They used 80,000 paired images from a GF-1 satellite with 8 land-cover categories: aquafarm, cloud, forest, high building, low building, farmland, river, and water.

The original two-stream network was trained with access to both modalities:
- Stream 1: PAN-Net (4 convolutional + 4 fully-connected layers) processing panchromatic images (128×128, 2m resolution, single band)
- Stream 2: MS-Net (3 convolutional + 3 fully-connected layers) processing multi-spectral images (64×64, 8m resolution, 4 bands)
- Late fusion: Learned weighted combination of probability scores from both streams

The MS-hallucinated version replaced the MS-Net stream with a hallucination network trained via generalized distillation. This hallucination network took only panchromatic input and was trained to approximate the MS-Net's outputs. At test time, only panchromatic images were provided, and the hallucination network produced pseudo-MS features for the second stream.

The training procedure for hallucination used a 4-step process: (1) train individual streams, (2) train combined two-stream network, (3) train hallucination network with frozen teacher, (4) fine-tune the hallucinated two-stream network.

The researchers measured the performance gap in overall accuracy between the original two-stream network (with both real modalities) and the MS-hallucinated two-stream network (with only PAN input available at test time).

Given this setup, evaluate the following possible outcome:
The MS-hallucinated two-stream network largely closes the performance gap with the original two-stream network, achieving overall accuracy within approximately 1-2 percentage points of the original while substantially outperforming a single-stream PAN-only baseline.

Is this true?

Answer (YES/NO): YES